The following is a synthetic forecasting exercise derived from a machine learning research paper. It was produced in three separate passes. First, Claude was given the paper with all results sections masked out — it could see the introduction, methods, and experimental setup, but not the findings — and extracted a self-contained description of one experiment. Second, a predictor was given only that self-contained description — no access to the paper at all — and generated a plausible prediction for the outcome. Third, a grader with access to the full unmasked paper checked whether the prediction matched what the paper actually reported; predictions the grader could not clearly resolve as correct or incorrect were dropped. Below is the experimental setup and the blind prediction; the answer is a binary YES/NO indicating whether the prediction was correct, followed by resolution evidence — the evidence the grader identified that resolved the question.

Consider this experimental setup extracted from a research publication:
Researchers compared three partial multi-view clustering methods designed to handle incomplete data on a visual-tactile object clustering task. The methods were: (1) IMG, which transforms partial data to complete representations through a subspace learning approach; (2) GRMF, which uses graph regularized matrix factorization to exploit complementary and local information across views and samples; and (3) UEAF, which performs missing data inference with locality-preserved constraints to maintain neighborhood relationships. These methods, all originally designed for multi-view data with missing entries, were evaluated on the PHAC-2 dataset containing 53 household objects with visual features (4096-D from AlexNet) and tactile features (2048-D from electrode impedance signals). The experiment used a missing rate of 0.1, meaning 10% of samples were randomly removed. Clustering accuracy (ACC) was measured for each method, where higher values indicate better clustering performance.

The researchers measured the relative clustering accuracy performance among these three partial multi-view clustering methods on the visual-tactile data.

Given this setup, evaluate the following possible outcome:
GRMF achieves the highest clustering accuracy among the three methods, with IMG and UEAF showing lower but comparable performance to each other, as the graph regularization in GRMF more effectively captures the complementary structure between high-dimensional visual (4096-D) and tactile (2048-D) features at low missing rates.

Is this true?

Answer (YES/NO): NO